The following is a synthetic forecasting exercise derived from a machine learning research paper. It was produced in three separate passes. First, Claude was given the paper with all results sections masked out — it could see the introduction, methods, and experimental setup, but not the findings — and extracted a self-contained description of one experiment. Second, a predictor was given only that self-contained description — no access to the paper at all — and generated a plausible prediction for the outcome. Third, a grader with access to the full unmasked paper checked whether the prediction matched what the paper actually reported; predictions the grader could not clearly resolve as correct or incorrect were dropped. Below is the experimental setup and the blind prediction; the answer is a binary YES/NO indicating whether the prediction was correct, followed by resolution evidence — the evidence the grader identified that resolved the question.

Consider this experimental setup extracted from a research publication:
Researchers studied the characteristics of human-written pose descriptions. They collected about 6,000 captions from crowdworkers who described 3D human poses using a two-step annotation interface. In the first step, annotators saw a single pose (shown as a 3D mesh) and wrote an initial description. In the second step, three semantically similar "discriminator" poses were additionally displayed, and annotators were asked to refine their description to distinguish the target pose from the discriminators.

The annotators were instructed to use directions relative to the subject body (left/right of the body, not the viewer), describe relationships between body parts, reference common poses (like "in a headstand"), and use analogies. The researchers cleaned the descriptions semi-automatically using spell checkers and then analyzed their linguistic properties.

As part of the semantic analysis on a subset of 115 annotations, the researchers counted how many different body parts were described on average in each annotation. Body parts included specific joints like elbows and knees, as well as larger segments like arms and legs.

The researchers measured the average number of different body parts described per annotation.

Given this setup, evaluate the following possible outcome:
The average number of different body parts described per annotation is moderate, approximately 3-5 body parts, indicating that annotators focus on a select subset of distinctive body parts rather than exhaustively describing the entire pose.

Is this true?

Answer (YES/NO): NO